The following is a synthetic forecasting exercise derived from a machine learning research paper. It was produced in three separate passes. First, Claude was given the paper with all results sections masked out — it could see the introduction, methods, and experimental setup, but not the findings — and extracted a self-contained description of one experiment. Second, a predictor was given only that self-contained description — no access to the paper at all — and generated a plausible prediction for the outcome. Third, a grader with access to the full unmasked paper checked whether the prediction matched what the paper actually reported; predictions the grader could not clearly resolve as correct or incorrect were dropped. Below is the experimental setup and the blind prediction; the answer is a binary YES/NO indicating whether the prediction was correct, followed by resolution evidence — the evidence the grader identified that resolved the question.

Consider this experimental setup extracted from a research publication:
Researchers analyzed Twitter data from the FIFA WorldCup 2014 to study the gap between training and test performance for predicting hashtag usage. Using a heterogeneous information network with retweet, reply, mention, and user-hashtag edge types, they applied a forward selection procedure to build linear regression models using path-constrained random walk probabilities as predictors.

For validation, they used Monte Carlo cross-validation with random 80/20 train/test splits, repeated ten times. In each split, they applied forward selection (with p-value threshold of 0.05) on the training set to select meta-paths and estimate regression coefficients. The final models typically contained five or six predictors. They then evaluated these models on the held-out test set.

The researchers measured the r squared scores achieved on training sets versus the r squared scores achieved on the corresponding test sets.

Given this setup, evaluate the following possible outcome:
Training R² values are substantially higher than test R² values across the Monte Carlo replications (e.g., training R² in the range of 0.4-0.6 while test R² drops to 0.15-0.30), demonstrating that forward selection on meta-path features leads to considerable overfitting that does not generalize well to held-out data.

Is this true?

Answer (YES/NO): NO